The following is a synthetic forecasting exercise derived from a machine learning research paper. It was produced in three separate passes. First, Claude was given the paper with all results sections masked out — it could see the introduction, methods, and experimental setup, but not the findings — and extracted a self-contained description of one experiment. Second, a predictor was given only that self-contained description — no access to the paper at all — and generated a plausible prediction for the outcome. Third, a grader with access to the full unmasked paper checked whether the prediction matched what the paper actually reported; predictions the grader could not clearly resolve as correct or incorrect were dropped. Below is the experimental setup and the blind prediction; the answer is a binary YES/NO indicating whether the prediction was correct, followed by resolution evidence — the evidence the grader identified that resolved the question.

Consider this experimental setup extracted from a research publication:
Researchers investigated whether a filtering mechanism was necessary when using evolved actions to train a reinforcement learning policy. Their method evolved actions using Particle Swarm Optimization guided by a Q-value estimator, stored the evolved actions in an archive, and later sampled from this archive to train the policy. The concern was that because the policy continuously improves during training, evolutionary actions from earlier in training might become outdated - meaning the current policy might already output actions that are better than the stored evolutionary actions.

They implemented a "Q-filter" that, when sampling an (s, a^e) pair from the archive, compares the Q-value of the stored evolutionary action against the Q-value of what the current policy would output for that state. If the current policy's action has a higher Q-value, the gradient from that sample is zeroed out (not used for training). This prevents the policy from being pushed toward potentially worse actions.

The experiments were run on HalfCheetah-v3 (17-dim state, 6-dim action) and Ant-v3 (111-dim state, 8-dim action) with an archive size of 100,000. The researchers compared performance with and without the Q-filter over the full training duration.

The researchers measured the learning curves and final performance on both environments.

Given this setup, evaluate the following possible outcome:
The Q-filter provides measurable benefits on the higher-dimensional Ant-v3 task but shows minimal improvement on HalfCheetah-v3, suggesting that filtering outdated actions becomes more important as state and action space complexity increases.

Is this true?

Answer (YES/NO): NO